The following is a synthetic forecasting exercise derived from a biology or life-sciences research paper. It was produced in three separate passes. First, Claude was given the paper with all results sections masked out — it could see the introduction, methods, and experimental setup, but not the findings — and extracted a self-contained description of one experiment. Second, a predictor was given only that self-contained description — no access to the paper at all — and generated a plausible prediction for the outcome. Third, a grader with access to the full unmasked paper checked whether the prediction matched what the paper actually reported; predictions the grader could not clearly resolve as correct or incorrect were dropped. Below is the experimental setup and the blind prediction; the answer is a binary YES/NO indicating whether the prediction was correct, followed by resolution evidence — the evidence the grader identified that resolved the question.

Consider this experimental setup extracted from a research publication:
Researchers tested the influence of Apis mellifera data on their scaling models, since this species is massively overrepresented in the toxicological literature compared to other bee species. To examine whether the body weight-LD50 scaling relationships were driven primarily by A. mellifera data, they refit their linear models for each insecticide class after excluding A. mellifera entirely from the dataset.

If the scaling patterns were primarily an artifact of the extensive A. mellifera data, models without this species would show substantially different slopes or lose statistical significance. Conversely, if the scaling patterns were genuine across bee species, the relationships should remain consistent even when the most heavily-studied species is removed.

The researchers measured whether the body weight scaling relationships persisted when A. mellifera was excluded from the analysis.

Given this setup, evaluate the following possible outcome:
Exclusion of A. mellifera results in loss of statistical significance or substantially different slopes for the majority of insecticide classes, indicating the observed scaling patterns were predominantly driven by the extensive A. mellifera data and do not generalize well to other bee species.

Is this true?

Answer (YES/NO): NO